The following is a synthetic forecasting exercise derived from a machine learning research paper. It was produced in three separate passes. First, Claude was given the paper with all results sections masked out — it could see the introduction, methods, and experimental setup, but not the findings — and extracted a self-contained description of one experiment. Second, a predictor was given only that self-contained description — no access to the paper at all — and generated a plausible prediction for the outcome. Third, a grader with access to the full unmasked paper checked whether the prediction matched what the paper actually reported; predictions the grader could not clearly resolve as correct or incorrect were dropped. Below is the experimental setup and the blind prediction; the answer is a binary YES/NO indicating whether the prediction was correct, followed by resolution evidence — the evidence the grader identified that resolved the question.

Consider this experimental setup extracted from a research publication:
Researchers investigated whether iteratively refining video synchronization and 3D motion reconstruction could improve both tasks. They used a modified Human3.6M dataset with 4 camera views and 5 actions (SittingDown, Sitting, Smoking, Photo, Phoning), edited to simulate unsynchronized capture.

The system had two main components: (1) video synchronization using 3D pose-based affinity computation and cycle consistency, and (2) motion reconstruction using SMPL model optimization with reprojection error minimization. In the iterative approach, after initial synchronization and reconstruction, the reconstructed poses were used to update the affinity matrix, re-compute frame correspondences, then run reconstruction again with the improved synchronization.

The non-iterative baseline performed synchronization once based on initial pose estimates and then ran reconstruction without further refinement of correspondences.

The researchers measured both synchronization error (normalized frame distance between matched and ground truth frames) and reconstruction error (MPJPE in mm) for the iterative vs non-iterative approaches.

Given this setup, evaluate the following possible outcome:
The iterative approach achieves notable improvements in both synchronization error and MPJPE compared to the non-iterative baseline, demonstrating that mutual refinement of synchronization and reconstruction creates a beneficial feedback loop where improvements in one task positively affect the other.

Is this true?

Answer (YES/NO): YES